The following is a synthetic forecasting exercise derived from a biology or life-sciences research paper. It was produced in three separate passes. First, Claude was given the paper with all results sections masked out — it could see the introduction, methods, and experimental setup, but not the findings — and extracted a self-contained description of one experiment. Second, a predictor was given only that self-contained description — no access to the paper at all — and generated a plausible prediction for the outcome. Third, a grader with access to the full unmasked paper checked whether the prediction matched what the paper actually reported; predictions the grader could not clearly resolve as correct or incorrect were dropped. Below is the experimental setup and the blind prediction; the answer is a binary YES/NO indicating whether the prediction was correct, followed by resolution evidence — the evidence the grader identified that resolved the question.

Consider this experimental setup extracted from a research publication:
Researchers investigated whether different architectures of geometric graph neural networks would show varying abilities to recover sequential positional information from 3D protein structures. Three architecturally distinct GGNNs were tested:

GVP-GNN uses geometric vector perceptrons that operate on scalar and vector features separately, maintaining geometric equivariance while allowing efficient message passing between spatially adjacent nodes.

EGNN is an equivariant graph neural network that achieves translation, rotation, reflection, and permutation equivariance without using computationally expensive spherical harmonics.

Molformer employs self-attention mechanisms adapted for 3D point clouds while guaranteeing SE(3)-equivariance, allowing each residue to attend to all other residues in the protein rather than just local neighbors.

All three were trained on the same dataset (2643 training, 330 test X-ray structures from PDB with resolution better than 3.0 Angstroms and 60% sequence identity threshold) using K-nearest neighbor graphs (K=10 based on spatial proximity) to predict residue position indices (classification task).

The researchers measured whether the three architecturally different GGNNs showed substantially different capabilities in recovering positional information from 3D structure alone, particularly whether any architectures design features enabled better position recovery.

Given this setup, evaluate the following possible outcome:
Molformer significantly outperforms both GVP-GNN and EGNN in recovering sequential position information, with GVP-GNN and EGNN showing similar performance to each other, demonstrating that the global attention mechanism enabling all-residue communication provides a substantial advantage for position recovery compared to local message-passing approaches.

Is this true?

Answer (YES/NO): NO